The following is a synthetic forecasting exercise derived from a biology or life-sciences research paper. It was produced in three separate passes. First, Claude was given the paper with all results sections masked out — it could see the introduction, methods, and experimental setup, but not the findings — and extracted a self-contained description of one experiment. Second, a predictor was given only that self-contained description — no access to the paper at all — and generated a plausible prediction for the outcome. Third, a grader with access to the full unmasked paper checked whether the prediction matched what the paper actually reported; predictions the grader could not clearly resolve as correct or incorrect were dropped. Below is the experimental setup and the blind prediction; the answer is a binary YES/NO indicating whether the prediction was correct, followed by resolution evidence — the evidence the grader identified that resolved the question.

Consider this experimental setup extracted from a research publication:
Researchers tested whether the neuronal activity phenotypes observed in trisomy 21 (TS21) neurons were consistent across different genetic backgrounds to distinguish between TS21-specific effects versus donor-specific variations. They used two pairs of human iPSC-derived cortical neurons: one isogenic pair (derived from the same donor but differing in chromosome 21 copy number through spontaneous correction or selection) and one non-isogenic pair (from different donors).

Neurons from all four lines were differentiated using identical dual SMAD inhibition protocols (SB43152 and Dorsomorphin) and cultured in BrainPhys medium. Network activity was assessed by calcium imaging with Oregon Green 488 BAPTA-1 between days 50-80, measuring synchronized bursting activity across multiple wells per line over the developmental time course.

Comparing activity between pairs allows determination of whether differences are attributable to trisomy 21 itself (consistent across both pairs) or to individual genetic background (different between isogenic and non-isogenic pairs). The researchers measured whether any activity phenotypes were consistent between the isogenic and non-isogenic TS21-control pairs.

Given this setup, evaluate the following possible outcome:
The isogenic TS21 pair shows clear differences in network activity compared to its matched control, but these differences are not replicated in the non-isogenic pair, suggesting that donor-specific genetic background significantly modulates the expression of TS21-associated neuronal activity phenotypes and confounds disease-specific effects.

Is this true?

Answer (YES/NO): NO